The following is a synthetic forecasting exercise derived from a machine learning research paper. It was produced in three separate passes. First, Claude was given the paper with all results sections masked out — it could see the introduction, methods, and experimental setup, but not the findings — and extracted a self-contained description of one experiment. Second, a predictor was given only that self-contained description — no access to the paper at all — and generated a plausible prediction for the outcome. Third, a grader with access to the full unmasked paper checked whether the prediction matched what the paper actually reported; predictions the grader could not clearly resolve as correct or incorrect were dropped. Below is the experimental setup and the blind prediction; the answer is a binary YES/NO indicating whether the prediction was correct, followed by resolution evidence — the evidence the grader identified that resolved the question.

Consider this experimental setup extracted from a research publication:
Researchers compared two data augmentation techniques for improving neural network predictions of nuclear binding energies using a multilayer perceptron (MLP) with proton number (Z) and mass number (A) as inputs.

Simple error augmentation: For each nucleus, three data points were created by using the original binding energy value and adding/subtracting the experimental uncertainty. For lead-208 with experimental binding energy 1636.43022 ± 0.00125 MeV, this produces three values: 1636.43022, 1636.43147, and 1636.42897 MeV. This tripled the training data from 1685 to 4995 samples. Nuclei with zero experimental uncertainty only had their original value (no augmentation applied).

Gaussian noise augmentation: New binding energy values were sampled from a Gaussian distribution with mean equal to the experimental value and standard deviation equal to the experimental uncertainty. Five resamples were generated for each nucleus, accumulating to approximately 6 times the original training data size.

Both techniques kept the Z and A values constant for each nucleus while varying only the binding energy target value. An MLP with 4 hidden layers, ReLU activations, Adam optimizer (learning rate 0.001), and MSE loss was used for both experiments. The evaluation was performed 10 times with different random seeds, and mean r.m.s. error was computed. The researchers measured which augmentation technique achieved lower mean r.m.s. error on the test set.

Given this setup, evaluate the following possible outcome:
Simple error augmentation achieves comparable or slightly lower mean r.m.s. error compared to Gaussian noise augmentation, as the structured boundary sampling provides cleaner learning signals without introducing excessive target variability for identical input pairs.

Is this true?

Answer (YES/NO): NO